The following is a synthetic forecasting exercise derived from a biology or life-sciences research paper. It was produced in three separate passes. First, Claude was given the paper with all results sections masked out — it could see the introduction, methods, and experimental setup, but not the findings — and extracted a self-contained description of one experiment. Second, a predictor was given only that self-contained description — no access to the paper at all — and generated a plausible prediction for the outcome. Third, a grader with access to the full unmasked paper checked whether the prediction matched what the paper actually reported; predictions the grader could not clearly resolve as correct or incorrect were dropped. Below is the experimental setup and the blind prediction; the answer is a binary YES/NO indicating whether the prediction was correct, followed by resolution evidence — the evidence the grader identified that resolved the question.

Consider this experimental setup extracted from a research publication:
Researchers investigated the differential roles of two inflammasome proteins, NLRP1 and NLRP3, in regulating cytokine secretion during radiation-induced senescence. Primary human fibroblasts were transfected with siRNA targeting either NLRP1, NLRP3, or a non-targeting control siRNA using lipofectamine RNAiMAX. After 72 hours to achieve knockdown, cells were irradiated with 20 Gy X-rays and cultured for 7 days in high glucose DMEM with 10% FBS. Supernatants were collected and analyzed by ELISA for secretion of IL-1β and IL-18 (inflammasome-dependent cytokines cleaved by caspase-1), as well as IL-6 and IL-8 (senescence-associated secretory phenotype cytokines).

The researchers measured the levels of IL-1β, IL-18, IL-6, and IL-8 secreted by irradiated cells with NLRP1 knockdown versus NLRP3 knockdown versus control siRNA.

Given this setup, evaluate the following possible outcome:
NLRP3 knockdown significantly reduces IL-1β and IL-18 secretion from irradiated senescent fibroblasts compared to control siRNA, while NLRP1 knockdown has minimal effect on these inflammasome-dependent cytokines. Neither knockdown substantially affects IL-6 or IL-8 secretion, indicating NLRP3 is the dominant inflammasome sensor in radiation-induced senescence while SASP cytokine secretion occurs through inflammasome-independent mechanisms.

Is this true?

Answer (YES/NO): NO